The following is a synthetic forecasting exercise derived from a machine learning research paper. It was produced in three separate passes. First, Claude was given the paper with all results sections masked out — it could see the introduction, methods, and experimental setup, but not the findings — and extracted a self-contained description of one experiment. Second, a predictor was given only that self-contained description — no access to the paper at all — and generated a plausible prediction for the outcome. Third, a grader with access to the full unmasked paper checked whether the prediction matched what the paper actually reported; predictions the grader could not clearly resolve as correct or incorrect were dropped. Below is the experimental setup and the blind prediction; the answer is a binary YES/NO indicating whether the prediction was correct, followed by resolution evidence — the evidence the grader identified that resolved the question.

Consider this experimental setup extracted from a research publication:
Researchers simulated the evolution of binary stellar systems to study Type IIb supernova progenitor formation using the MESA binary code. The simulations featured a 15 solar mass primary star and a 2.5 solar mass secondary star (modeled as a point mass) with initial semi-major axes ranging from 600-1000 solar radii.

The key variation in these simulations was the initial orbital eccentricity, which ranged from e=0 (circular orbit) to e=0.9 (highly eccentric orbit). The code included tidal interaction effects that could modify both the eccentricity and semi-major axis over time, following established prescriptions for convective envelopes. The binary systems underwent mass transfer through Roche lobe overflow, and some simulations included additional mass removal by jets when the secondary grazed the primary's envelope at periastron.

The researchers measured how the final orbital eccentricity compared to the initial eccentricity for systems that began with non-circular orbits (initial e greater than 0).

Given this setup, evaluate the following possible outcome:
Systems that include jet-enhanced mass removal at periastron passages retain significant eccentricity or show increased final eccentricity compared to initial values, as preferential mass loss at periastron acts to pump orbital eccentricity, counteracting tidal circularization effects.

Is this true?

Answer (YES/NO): NO